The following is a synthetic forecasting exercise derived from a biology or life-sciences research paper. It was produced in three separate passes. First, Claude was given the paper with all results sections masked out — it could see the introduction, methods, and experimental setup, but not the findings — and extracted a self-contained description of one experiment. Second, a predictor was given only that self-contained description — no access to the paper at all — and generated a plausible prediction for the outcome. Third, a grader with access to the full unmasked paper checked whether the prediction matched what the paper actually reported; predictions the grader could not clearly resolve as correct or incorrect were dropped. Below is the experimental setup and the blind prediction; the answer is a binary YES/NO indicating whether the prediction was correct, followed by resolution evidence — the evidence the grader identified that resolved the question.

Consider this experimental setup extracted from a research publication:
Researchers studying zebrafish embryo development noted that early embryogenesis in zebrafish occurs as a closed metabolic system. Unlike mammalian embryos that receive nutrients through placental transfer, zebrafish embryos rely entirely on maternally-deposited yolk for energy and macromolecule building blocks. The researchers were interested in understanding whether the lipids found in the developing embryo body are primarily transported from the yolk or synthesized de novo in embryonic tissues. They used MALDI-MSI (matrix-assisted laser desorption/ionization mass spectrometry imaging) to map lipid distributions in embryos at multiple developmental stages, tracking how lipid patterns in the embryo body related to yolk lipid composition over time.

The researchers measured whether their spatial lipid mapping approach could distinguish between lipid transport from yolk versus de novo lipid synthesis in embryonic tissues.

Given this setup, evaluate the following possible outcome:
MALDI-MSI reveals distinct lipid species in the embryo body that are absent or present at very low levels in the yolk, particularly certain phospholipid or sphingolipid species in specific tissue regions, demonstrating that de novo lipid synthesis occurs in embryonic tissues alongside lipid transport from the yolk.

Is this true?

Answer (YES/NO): NO